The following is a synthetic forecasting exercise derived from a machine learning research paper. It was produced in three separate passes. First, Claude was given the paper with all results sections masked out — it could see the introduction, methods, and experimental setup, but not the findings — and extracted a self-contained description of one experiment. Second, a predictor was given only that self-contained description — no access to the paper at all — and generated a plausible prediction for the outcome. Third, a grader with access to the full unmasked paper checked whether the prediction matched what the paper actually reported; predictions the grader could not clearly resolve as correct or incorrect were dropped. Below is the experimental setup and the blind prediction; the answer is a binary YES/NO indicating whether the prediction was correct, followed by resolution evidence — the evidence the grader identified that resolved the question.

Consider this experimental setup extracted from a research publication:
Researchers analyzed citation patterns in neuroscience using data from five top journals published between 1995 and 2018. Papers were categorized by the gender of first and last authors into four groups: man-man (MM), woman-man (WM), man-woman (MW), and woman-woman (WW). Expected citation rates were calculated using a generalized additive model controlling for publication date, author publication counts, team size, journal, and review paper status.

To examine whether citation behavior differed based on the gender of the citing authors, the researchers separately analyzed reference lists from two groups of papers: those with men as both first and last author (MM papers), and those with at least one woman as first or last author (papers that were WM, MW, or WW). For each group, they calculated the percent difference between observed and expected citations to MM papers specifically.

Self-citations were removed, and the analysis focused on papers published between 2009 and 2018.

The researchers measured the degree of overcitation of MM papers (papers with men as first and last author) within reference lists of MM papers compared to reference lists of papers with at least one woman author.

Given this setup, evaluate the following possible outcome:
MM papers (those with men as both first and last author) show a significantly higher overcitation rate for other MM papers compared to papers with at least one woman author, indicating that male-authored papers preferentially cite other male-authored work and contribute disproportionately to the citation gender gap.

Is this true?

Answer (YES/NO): YES